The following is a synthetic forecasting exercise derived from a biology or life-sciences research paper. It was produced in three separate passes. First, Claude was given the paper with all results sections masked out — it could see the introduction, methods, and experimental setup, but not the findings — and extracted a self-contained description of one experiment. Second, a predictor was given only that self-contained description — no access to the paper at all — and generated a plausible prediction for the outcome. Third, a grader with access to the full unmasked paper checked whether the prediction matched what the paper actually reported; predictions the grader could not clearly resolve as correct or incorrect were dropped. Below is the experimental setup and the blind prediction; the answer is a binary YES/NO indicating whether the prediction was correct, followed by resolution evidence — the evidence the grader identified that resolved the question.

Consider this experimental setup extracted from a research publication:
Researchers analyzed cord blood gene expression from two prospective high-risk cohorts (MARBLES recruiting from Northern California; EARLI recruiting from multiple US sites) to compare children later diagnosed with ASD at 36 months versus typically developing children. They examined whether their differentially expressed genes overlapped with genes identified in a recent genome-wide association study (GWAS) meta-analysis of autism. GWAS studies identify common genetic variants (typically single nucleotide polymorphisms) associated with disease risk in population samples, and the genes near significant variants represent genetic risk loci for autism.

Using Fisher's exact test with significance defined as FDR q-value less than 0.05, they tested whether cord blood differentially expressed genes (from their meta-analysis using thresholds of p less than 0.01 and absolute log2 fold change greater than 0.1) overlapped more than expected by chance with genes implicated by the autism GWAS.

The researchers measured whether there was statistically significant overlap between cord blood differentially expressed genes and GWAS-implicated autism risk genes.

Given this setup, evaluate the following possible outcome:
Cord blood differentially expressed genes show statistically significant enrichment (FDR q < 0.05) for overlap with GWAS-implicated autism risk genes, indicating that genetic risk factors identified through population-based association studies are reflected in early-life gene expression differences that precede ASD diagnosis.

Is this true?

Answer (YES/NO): NO